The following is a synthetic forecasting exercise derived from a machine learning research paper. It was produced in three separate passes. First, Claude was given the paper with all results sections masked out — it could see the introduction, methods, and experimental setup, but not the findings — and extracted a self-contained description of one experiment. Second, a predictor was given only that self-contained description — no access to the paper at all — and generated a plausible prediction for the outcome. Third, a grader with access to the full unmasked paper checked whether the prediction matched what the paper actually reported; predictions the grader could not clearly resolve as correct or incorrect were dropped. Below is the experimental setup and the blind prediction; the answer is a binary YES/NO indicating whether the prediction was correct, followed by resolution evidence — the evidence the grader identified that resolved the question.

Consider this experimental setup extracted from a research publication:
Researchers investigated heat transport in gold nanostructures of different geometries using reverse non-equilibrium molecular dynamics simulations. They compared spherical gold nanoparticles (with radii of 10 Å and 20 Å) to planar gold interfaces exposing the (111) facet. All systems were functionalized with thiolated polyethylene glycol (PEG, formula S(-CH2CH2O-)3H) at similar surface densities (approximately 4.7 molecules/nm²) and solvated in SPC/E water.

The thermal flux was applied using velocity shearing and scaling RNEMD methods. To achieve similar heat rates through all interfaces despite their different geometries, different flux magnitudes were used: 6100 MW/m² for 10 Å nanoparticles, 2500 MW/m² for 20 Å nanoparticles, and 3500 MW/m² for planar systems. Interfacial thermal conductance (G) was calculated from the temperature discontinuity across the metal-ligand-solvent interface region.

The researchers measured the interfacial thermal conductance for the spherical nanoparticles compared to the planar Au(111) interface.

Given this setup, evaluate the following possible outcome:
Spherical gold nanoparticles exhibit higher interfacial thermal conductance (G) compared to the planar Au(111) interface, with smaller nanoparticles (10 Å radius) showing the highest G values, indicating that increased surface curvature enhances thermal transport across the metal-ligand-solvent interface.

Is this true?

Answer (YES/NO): NO